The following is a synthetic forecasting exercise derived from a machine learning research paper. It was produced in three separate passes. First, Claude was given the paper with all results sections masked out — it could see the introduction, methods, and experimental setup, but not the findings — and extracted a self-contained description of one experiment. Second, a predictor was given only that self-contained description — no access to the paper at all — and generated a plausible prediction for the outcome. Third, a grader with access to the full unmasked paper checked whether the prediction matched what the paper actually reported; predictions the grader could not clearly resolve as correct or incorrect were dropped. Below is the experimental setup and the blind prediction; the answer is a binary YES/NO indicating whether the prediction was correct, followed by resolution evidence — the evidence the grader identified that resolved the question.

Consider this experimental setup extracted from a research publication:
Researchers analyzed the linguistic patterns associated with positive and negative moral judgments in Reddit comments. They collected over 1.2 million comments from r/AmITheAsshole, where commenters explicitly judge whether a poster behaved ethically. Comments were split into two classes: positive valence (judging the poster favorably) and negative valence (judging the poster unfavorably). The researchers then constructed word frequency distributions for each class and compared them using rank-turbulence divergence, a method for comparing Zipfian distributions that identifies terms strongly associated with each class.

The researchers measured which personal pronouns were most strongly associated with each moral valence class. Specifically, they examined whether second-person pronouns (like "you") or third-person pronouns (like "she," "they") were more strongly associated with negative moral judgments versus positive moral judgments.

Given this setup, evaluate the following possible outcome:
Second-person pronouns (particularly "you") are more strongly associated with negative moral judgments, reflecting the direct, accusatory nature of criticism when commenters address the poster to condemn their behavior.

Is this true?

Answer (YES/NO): YES